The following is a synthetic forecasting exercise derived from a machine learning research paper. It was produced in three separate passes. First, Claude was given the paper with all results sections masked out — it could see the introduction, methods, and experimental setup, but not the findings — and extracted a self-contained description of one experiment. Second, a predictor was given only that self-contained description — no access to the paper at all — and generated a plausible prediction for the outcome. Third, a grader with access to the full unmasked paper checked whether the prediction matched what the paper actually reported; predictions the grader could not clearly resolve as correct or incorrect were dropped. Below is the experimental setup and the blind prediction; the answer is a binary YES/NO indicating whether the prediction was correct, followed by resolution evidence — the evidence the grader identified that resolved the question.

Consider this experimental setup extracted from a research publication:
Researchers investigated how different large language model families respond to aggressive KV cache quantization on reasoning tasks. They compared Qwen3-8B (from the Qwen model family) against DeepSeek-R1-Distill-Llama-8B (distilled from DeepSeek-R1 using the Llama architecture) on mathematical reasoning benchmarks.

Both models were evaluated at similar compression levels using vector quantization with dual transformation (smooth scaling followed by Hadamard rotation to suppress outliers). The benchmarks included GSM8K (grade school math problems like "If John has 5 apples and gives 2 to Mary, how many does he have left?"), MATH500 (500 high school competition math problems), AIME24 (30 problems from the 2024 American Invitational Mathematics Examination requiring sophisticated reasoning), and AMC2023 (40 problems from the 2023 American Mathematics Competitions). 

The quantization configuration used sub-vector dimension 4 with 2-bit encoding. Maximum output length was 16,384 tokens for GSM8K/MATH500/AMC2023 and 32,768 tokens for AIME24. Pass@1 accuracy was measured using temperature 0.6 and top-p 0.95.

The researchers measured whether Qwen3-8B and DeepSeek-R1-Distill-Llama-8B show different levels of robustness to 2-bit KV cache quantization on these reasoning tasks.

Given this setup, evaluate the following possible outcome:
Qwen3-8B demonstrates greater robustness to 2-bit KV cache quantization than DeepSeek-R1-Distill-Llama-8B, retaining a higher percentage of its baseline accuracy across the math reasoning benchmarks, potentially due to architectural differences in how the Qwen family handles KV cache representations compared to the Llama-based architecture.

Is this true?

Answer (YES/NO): YES